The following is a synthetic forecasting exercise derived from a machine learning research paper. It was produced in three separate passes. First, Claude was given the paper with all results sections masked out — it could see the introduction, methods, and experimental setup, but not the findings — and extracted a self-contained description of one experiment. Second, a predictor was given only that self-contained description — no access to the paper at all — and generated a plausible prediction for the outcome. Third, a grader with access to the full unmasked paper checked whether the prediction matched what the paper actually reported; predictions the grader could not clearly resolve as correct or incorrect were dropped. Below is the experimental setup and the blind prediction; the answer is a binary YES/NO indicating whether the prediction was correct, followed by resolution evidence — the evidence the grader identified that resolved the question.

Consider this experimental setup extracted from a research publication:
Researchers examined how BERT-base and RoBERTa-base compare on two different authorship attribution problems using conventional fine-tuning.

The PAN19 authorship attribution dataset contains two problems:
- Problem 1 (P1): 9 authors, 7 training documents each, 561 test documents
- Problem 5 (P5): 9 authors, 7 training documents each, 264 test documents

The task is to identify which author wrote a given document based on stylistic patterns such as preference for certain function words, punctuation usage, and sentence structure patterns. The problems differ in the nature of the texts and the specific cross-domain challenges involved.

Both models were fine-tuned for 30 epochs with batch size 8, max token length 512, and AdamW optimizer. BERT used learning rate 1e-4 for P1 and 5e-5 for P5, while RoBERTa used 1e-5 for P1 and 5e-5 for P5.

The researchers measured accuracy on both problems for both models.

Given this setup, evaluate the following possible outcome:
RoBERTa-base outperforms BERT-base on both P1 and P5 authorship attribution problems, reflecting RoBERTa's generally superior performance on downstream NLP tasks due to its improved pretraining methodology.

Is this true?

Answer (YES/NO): YES